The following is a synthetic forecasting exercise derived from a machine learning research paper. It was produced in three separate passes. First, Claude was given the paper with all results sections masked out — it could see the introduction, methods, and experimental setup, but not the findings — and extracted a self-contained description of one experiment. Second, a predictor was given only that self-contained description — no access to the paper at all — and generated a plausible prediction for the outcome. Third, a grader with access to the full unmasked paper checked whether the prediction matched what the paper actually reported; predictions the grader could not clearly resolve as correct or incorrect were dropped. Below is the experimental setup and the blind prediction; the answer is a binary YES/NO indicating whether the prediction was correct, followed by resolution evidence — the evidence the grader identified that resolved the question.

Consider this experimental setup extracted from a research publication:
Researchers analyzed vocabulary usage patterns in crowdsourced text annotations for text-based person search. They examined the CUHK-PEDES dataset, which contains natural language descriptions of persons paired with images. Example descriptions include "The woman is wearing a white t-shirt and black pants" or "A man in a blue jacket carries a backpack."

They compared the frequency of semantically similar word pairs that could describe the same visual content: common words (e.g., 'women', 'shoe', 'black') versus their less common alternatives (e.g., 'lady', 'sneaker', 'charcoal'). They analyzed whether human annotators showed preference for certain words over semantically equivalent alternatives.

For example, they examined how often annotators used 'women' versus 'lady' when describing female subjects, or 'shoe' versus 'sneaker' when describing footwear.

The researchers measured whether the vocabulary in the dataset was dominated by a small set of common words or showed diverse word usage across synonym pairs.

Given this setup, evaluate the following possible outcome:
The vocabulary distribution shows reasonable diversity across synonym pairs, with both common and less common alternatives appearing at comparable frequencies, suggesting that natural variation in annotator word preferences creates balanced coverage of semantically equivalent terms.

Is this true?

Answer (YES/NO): NO